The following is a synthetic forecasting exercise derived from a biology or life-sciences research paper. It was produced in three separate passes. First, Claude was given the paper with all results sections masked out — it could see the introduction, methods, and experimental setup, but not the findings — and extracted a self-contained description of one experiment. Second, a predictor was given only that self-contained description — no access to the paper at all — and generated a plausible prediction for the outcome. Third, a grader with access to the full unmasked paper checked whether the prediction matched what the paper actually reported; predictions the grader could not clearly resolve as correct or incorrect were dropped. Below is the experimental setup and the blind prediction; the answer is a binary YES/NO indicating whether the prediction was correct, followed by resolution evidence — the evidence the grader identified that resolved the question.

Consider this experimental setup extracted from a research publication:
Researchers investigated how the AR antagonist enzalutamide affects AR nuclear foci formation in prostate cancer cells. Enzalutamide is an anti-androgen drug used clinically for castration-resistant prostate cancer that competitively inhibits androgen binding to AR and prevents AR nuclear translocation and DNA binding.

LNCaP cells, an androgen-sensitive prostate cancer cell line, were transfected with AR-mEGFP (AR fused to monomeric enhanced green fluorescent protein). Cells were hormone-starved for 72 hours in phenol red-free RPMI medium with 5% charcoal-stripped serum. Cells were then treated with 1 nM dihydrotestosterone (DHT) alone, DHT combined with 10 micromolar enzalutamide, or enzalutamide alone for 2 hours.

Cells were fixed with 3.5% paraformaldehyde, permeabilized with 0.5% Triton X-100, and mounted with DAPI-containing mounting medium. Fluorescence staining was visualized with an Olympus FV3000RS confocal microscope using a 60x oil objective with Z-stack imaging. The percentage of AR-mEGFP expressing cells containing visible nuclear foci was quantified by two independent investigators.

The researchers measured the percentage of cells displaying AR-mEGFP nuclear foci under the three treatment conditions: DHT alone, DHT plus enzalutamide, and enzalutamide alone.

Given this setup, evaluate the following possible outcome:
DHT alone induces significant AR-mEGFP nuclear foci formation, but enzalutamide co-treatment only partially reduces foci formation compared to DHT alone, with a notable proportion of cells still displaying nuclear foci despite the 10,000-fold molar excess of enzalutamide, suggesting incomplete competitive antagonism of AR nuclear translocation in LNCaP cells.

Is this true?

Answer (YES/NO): NO